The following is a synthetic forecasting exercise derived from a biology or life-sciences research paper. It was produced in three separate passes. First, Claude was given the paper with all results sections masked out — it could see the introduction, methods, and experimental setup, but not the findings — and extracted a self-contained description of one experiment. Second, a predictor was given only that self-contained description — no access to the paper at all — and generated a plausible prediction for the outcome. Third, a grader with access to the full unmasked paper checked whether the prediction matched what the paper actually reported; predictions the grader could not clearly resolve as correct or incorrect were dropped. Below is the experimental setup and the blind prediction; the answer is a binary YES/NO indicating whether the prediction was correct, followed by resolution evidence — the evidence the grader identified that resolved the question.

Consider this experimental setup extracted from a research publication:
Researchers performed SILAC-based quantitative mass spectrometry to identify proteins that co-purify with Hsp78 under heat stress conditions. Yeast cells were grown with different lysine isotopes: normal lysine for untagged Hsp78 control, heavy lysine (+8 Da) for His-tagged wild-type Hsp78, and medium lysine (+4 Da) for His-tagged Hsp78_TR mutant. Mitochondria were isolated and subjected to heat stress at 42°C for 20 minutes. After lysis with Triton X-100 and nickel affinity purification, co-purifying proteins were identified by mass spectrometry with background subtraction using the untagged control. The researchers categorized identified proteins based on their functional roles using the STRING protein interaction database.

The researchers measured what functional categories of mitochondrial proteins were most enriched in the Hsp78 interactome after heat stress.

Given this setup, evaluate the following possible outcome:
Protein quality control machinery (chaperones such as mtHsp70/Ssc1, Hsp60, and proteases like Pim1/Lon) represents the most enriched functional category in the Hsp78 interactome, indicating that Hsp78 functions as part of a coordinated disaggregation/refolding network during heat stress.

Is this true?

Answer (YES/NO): NO